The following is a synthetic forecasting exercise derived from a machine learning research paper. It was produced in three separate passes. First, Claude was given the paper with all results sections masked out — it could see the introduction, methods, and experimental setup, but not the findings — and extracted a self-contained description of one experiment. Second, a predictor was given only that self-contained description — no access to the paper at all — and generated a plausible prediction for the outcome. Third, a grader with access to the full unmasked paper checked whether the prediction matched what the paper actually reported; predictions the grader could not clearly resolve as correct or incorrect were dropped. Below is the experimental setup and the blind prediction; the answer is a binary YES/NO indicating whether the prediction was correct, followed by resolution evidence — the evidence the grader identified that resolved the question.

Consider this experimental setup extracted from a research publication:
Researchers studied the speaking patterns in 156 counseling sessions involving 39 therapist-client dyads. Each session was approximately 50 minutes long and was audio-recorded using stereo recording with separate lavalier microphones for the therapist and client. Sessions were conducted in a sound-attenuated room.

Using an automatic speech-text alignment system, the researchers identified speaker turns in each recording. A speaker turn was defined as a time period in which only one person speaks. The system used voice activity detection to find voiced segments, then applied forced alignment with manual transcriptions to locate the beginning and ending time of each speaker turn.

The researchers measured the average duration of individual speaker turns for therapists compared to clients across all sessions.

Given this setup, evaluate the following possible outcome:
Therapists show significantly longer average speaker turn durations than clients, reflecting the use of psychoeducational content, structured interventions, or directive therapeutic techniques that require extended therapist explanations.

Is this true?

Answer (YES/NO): NO